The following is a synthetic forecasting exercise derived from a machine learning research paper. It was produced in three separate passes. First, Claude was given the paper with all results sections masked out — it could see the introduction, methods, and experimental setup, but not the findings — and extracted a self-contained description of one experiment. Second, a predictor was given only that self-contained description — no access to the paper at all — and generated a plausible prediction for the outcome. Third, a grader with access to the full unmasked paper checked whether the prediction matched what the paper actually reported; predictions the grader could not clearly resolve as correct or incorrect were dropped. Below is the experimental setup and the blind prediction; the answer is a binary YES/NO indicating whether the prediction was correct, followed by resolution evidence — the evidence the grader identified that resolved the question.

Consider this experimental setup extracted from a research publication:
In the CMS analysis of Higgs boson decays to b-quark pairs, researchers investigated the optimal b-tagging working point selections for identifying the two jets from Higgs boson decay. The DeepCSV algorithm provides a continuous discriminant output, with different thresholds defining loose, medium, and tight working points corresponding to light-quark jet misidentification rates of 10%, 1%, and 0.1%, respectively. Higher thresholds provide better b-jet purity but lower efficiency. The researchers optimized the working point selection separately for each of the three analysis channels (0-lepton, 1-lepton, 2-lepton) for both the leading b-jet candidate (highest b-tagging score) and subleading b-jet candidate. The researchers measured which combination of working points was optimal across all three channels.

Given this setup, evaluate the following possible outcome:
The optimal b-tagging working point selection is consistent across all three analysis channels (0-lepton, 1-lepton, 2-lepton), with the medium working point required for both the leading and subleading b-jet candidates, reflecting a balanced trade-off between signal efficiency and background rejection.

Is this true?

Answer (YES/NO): NO